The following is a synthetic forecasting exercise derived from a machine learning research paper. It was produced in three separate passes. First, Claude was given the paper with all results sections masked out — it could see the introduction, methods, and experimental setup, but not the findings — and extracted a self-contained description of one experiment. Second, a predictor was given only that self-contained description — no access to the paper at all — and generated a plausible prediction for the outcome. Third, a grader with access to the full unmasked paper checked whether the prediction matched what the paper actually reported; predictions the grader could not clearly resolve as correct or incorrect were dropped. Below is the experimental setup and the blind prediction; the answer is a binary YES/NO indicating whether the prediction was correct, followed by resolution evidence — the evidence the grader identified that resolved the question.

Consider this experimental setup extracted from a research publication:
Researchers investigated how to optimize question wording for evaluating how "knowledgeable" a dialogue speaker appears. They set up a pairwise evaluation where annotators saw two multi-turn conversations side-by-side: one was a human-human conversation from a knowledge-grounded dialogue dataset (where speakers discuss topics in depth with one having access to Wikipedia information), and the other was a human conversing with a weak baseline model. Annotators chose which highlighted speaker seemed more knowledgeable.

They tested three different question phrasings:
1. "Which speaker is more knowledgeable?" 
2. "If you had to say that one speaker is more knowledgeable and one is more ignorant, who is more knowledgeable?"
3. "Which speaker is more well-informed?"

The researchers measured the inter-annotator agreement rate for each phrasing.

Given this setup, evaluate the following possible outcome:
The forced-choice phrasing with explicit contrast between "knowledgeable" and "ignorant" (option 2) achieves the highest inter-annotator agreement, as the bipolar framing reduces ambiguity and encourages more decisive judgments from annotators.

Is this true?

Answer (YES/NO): YES